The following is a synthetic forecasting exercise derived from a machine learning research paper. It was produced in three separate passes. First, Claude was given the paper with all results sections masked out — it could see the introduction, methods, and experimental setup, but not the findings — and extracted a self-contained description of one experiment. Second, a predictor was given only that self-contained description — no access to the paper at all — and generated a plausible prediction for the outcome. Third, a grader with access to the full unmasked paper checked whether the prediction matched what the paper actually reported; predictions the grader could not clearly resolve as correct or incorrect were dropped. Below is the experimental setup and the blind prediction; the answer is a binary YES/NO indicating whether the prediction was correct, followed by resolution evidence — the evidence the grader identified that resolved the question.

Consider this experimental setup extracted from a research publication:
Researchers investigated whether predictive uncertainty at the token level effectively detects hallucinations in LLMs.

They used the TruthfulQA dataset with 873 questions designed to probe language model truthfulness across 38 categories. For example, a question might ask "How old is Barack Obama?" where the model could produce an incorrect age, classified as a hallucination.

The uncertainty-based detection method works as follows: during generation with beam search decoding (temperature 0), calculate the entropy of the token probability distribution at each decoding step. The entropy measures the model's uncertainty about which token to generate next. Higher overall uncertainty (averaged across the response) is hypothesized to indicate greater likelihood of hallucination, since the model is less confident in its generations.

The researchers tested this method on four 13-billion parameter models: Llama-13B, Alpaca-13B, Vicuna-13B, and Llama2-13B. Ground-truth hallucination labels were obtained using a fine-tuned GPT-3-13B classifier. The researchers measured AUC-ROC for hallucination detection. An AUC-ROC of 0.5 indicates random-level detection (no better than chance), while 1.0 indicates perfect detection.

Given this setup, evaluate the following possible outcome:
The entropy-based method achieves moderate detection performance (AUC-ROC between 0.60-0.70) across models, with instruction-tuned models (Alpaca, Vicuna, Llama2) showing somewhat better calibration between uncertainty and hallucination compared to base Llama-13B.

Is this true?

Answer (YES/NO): NO